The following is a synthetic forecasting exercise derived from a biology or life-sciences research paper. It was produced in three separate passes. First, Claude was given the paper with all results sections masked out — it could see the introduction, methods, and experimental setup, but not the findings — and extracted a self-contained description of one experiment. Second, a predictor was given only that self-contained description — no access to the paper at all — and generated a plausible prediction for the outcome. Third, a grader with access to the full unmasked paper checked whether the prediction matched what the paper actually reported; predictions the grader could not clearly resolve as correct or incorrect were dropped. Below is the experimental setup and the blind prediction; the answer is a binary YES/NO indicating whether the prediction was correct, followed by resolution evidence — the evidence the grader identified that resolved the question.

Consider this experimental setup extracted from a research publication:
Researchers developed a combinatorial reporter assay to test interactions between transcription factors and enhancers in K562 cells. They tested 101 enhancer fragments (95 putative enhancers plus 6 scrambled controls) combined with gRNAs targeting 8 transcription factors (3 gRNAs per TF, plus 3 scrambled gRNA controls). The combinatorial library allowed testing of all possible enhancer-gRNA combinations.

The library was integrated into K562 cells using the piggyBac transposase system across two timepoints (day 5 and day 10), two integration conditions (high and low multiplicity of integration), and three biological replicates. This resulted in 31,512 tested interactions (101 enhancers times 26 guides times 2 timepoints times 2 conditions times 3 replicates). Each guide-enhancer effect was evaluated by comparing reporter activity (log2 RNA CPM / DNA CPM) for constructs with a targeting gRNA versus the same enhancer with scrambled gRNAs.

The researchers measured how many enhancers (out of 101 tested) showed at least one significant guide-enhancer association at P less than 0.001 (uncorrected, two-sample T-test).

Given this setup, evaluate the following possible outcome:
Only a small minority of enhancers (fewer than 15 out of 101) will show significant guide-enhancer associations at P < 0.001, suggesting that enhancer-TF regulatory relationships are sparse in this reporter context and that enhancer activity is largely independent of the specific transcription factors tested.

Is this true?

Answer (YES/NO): NO